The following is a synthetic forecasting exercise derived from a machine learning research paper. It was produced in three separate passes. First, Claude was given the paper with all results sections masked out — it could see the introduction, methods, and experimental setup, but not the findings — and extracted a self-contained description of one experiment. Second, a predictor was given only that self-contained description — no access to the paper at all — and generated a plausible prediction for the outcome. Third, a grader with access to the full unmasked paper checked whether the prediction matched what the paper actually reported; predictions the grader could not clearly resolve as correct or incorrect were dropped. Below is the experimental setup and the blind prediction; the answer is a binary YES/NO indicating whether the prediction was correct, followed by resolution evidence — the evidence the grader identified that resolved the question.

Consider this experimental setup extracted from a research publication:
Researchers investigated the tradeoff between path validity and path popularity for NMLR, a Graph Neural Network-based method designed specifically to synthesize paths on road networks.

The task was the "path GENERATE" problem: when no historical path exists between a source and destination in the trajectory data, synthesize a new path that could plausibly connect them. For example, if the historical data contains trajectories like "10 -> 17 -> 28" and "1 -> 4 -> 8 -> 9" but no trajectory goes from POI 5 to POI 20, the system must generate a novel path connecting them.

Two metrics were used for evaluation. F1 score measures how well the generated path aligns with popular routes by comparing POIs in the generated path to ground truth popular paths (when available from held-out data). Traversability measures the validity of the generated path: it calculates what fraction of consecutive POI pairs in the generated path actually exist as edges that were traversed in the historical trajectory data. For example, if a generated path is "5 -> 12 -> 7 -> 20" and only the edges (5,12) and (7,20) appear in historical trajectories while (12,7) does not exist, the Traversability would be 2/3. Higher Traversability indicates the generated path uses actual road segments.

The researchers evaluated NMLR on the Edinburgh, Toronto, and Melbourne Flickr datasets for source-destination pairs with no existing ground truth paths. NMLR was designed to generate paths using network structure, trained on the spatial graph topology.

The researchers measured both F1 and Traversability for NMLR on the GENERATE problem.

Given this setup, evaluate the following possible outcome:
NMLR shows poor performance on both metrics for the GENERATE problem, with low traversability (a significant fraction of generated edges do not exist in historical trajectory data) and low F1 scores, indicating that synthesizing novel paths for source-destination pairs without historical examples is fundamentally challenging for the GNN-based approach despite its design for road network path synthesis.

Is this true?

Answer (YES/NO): NO